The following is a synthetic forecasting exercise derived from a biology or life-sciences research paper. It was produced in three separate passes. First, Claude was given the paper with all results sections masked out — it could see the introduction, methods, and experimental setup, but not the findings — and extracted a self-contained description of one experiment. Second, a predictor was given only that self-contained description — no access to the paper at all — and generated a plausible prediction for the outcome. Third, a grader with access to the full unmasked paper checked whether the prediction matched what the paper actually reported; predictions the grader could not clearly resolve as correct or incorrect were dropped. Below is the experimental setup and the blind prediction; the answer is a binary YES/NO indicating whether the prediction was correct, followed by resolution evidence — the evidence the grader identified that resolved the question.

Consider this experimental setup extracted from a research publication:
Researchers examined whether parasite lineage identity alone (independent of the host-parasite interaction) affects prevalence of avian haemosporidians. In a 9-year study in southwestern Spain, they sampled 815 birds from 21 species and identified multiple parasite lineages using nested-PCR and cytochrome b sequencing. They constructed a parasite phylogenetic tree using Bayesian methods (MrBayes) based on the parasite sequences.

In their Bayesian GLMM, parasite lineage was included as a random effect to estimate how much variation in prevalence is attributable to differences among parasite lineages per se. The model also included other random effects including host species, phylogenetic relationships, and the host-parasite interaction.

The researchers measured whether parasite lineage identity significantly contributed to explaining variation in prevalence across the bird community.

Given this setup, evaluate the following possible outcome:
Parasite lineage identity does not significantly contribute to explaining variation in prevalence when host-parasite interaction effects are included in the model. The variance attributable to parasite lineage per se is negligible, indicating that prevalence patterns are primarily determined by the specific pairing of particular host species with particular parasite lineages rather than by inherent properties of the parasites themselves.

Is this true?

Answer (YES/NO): NO